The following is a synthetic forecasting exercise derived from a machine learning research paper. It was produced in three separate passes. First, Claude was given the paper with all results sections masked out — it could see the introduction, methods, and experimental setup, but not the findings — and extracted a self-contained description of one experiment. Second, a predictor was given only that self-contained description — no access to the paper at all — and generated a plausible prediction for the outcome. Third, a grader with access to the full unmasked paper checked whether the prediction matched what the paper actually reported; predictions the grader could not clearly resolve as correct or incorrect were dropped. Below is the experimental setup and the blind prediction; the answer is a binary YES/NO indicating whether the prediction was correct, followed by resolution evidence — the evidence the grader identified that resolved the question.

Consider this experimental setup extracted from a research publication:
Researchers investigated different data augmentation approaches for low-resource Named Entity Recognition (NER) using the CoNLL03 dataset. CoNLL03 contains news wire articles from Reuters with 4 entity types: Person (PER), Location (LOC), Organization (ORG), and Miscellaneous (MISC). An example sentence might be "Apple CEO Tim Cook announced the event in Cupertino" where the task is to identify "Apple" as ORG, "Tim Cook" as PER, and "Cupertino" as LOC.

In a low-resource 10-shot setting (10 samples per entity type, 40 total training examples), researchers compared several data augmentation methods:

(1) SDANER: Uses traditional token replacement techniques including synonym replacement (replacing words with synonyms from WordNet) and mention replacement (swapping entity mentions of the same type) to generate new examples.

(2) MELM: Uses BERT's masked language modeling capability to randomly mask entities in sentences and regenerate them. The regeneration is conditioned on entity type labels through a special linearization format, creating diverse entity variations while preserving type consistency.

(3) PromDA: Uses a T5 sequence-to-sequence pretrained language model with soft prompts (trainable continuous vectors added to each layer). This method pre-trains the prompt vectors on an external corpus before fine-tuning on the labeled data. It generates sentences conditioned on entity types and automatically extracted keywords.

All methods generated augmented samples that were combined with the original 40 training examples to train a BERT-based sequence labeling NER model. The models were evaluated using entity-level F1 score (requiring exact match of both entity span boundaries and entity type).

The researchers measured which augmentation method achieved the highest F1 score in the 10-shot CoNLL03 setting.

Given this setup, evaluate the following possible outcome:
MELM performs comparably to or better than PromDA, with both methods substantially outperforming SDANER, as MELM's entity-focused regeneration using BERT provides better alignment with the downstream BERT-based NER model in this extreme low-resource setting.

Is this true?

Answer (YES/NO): NO